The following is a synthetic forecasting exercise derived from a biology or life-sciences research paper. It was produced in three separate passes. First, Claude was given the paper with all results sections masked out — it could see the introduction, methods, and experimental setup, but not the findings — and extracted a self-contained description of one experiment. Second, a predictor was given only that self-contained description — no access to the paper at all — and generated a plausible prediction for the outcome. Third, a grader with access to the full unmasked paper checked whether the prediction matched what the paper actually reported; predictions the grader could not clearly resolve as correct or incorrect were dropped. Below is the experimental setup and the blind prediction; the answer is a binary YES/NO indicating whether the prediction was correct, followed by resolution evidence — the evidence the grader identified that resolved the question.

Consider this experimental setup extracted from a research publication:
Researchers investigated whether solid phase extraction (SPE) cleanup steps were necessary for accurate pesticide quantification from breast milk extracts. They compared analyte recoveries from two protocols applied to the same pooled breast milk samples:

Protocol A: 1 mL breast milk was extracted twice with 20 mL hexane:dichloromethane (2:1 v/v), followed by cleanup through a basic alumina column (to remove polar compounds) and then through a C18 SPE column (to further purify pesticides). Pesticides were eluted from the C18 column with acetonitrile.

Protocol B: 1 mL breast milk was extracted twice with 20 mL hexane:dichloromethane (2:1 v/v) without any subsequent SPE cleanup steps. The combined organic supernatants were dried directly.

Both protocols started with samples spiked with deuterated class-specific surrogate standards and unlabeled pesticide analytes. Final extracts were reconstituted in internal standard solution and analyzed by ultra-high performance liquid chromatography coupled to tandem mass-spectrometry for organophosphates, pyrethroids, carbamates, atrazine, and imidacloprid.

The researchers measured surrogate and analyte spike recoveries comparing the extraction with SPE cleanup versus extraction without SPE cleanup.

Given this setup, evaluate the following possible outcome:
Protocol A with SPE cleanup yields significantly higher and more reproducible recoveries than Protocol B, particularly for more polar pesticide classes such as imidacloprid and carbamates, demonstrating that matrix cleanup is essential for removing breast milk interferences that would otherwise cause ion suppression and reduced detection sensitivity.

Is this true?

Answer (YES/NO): NO